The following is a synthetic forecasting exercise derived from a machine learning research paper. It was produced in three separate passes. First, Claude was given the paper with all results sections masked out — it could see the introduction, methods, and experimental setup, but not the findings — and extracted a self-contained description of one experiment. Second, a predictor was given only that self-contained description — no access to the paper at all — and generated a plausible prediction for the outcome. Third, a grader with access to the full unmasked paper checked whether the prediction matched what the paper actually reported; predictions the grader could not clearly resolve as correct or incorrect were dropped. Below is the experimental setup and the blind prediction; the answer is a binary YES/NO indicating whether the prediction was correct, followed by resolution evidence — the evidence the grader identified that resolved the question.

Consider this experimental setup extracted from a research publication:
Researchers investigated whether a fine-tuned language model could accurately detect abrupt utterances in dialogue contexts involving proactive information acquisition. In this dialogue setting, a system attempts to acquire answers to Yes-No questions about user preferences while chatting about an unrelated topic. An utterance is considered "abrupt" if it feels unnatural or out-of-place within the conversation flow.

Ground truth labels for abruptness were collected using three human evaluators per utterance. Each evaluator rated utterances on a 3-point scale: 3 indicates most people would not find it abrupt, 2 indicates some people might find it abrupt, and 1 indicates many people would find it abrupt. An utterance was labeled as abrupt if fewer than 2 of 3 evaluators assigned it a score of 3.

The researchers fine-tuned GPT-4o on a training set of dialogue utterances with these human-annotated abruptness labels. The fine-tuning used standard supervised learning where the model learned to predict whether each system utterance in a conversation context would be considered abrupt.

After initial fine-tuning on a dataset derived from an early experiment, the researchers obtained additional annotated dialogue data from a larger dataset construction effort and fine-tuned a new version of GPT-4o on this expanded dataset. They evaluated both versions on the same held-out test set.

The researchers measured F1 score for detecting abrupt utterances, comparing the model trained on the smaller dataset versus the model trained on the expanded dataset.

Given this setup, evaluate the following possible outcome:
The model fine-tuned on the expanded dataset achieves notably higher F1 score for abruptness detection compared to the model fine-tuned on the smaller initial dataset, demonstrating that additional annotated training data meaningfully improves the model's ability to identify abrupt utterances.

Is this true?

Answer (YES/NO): NO